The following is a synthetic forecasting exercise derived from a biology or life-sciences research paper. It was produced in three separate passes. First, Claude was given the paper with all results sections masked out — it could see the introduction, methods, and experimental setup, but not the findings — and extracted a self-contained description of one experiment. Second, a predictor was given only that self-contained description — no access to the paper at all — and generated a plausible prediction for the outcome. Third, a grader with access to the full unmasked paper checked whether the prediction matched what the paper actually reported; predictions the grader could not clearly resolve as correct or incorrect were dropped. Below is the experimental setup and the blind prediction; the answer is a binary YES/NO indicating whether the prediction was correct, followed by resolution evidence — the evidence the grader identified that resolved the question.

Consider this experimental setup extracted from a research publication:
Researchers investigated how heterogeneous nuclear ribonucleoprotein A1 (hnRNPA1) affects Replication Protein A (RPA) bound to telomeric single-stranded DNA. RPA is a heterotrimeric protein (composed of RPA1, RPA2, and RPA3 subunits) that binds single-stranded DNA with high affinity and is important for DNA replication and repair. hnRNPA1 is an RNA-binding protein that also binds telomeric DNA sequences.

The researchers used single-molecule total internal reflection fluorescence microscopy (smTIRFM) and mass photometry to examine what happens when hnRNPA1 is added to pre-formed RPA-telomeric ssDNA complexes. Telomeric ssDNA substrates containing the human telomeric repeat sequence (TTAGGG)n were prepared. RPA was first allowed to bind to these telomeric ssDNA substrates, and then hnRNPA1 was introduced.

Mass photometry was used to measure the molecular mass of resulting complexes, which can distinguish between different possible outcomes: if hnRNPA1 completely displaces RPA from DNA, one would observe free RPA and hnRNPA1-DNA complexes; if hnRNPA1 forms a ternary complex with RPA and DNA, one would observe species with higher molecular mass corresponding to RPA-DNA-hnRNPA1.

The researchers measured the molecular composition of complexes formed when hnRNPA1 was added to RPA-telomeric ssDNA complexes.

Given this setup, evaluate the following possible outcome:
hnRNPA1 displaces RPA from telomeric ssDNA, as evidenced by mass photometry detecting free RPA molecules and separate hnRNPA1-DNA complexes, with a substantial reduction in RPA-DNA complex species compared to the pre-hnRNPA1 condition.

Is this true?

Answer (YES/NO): NO